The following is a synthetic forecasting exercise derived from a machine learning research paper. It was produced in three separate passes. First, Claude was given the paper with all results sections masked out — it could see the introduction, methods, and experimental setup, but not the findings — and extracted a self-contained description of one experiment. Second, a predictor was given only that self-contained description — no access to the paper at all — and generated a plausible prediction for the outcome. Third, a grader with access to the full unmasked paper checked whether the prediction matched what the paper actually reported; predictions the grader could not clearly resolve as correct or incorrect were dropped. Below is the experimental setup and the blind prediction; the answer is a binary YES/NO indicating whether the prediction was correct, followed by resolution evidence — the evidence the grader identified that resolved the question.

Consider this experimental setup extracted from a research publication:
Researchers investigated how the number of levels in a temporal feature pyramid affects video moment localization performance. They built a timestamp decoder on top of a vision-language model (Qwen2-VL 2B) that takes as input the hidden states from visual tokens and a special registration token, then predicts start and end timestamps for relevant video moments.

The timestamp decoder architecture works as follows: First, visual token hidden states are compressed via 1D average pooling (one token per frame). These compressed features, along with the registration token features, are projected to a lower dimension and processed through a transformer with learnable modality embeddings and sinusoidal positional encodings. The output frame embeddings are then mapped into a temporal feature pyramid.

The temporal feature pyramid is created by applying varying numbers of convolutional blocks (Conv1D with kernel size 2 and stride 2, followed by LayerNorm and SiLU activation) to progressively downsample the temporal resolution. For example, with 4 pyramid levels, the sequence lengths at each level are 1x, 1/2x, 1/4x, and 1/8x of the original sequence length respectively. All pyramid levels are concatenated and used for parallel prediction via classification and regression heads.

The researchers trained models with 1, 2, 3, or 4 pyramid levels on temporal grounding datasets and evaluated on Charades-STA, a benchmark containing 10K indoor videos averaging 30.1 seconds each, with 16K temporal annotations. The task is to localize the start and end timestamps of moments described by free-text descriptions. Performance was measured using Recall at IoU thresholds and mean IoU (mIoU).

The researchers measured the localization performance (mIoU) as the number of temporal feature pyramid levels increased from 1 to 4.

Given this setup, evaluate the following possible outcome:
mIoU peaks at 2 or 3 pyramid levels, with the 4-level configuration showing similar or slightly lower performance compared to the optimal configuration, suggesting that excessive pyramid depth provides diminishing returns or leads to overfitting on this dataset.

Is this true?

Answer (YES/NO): NO